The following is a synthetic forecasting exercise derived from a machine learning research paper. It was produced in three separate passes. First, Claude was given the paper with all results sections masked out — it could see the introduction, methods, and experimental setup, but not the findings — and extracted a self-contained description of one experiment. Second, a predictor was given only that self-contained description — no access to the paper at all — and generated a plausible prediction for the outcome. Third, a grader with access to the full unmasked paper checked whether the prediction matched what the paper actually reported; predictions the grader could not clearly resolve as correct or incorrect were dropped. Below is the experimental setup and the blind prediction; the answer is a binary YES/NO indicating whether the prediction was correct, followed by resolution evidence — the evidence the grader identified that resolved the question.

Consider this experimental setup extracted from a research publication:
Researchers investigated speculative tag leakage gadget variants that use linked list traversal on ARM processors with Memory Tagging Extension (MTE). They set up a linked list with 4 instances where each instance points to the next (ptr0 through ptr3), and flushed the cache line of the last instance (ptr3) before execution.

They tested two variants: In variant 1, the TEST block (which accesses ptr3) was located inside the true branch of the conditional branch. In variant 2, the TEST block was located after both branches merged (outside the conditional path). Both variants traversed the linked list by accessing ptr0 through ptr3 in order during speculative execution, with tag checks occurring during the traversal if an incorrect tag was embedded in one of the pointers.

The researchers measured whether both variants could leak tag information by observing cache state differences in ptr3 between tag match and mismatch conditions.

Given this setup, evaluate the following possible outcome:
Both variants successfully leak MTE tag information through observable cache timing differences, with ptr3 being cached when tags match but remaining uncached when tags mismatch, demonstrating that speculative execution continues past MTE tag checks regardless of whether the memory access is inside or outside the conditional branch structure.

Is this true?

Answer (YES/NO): YES